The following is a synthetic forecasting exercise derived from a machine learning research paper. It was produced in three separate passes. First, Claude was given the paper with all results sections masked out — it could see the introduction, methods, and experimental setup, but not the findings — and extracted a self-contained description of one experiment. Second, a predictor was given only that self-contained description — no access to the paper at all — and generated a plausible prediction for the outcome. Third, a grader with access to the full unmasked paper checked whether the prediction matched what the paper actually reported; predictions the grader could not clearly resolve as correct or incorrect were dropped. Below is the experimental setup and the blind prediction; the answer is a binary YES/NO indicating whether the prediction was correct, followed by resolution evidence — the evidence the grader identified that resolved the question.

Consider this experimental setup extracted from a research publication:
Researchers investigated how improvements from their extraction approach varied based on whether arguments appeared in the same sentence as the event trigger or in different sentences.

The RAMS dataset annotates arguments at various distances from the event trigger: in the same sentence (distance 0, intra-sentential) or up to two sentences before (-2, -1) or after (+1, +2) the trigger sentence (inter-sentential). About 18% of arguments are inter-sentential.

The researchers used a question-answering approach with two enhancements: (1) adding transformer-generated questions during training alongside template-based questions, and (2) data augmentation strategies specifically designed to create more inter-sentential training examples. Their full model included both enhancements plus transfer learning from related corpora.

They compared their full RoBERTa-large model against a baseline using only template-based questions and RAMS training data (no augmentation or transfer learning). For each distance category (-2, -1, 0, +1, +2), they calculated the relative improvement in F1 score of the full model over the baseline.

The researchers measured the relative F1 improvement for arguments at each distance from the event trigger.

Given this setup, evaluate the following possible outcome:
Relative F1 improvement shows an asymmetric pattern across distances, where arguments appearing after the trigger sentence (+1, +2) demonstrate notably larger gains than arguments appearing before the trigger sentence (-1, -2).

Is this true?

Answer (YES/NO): NO